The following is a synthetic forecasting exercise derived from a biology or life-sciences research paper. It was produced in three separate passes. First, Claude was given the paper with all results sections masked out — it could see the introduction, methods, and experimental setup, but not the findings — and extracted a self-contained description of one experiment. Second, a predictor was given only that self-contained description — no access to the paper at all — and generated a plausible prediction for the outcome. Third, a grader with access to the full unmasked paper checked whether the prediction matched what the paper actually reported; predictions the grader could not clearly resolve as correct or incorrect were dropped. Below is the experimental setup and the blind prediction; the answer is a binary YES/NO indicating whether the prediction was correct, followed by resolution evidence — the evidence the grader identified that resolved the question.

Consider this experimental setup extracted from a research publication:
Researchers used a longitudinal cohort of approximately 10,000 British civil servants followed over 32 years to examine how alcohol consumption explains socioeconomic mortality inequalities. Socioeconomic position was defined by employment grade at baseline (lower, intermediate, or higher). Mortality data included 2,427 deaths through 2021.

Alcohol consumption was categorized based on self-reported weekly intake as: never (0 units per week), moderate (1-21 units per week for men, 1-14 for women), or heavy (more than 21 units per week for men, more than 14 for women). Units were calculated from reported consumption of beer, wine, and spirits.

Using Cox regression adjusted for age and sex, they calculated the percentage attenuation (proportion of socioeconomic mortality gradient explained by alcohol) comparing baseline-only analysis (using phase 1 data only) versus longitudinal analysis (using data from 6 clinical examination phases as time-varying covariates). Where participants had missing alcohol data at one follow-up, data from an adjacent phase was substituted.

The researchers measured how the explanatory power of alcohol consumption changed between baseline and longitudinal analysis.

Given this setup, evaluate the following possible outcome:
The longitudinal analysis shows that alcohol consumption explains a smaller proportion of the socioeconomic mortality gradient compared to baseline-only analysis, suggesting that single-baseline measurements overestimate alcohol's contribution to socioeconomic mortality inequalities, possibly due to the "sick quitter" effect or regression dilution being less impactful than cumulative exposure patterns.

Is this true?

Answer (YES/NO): NO